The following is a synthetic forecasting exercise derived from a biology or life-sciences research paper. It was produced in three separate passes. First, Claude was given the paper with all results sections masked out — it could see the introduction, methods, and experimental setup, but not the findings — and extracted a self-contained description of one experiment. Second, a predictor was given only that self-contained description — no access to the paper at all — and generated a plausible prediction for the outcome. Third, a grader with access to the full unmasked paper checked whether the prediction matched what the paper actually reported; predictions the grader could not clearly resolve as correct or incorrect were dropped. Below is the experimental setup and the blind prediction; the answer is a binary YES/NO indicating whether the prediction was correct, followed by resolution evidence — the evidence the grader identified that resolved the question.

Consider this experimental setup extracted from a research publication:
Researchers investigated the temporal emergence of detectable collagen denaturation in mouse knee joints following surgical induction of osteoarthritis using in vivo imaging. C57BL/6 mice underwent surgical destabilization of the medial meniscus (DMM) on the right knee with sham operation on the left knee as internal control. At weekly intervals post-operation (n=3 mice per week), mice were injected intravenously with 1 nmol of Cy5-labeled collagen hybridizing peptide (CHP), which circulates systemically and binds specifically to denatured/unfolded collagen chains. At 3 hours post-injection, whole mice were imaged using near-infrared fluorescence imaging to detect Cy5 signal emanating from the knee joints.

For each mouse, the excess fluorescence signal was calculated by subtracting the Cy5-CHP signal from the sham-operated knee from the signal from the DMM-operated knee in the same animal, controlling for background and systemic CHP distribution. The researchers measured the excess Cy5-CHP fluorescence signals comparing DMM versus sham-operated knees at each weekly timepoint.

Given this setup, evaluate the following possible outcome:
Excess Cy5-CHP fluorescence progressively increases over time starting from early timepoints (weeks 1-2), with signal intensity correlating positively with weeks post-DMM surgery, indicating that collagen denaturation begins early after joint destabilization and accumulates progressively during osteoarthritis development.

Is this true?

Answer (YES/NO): YES